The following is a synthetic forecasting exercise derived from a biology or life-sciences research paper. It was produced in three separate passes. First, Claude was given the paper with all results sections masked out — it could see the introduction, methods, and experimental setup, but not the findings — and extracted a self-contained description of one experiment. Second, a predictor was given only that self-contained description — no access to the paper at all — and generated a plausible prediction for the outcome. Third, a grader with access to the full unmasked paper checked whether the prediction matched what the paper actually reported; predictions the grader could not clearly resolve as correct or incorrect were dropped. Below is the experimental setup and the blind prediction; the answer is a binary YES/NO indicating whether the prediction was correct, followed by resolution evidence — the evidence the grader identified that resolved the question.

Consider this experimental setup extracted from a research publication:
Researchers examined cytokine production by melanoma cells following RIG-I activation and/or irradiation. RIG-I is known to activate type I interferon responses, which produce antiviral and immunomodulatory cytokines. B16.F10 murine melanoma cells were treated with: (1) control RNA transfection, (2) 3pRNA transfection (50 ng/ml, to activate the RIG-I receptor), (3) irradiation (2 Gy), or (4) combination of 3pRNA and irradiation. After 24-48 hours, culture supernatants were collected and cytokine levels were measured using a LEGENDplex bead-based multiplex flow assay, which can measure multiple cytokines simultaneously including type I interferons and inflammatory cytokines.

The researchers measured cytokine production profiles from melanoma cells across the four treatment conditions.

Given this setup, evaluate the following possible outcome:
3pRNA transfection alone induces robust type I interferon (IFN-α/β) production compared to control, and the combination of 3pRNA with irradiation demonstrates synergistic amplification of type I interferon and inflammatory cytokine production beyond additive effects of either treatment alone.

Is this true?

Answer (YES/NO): NO